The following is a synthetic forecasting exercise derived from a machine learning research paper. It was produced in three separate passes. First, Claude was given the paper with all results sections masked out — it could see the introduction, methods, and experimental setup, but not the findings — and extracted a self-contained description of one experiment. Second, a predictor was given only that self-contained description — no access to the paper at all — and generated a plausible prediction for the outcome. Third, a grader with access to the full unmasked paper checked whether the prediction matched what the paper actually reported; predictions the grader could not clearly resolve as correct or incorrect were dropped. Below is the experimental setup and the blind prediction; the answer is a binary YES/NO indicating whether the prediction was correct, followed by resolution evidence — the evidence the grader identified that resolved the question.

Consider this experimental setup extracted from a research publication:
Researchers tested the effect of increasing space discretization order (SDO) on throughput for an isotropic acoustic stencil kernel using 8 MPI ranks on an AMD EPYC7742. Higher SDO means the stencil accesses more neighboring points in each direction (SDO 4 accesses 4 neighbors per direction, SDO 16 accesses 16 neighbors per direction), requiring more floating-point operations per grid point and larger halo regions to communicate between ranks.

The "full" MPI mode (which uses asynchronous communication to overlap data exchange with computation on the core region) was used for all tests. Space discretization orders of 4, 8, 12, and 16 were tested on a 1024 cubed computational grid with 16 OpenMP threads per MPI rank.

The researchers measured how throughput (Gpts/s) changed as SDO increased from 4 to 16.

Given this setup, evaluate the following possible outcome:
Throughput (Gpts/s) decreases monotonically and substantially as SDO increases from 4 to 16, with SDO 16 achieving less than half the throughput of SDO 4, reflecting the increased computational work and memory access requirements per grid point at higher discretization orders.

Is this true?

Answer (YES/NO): NO